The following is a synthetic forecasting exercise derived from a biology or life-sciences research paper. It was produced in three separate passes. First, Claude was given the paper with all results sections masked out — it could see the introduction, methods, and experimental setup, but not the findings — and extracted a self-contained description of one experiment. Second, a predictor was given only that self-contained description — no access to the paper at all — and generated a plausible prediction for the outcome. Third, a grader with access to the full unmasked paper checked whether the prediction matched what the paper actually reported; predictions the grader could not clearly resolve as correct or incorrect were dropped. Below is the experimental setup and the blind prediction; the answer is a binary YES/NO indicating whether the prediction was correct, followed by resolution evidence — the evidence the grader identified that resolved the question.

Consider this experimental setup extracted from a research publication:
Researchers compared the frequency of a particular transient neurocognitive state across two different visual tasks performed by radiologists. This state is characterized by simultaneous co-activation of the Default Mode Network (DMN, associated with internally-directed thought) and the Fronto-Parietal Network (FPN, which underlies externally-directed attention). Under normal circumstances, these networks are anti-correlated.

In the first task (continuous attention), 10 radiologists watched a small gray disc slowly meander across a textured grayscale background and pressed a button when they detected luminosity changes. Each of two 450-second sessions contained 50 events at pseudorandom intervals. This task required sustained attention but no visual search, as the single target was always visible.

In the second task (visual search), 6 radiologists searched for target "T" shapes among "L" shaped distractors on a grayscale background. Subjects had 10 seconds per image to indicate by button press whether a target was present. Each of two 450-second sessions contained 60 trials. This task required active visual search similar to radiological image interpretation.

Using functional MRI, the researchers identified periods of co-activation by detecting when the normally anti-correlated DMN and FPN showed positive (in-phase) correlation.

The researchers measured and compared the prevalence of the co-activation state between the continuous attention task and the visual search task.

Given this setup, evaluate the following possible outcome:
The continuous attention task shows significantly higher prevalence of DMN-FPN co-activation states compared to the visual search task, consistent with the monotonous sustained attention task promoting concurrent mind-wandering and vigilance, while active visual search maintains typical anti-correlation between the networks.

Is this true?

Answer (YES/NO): NO